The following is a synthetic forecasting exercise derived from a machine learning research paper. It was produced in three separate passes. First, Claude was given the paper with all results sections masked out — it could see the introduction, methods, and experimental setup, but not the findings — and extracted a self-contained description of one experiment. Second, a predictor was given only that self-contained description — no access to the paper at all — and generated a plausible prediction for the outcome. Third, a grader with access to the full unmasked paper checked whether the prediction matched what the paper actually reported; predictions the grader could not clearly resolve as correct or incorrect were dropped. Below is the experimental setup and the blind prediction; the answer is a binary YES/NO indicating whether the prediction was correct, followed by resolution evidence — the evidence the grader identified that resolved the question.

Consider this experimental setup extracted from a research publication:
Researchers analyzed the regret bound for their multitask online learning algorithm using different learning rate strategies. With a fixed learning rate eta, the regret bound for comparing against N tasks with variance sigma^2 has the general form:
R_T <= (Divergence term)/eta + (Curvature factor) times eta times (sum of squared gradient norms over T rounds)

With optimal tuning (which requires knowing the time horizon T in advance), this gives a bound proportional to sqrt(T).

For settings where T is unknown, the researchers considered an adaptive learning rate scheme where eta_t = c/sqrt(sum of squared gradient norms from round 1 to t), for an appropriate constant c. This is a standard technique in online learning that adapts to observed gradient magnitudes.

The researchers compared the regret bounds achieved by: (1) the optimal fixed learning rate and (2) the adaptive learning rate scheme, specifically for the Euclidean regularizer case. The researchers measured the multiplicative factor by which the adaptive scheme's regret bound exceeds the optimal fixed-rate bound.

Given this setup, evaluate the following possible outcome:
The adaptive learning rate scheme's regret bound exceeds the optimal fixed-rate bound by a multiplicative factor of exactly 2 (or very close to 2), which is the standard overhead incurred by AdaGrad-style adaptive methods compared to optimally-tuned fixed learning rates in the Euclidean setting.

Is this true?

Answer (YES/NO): NO